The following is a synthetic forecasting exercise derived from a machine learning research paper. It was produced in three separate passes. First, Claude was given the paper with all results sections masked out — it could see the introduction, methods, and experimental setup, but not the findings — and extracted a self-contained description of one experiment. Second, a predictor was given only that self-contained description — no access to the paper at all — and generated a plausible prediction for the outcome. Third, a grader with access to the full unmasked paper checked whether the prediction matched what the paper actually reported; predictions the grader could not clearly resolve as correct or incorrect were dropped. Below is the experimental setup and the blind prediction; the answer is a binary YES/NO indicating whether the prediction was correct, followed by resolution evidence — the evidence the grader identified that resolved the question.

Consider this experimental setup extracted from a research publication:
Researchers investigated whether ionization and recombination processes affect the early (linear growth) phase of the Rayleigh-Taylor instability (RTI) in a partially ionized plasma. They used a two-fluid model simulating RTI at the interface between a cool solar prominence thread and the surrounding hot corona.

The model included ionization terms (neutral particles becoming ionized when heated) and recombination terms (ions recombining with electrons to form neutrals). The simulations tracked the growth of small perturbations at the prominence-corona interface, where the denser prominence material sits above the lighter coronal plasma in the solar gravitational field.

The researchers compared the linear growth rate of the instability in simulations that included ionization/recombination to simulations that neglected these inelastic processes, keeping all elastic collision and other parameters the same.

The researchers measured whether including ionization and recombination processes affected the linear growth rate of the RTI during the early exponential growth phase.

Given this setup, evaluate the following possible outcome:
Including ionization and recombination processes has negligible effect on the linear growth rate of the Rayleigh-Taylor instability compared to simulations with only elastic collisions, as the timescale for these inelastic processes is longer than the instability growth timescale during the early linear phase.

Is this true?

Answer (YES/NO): YES